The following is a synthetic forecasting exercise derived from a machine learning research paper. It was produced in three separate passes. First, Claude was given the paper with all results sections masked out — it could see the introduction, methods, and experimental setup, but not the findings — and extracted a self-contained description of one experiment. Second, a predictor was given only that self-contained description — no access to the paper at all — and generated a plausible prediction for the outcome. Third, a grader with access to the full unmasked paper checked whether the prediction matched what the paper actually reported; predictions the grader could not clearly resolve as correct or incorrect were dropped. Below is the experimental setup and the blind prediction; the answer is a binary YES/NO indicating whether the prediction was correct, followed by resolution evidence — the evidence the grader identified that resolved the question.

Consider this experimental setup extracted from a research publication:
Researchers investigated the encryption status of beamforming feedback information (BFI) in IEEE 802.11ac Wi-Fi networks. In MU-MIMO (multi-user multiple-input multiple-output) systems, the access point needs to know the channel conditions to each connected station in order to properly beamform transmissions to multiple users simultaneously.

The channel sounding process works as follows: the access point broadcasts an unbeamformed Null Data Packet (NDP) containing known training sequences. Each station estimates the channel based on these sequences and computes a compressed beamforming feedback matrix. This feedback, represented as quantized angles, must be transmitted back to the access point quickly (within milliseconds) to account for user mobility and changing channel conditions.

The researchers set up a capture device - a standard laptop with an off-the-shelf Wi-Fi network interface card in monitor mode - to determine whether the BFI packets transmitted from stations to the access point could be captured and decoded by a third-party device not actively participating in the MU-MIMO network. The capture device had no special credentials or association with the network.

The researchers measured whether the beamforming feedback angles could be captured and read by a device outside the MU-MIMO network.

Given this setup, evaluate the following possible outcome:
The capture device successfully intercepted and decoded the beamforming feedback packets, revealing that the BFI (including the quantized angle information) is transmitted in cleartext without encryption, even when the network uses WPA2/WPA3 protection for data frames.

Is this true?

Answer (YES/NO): YES